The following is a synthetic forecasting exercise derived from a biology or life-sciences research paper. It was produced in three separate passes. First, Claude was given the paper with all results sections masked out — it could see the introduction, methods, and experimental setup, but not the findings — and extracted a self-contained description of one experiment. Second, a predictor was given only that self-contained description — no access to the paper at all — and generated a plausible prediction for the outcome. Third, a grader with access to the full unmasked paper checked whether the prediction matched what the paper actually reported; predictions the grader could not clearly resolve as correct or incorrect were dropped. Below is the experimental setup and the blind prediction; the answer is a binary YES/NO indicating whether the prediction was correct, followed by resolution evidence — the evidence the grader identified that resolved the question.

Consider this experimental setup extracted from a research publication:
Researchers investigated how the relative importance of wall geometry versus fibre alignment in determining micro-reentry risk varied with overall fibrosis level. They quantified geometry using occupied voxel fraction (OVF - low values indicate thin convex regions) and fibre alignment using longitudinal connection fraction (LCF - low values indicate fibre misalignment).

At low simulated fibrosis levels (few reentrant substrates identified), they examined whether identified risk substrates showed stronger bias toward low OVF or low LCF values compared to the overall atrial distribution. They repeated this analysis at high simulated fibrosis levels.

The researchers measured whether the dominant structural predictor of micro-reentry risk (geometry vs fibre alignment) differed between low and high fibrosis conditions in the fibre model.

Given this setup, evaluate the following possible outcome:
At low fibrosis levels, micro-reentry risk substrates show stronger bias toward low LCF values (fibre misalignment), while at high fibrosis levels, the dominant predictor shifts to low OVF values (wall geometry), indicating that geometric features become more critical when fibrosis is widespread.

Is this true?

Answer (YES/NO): NO